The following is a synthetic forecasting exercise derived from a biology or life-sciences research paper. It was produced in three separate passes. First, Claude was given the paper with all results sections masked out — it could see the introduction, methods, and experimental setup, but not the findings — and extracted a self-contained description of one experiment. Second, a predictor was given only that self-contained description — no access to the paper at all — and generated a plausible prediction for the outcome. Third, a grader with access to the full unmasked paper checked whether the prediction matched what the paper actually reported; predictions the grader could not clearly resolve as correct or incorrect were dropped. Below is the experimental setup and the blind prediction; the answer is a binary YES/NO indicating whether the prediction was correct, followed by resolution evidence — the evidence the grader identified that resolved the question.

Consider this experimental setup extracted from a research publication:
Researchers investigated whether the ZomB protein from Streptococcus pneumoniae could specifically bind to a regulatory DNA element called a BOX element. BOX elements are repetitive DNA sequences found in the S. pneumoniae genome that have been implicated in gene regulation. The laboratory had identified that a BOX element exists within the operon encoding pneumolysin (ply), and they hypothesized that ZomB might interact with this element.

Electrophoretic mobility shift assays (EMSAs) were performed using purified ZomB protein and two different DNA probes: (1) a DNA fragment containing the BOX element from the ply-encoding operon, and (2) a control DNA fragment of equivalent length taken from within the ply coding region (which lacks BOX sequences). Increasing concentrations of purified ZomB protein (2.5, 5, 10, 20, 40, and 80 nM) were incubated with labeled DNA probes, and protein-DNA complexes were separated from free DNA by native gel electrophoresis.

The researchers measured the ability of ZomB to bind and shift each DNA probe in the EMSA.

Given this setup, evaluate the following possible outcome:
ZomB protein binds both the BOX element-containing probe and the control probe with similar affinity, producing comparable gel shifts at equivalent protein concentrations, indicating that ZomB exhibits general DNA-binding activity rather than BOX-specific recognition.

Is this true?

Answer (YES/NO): NO